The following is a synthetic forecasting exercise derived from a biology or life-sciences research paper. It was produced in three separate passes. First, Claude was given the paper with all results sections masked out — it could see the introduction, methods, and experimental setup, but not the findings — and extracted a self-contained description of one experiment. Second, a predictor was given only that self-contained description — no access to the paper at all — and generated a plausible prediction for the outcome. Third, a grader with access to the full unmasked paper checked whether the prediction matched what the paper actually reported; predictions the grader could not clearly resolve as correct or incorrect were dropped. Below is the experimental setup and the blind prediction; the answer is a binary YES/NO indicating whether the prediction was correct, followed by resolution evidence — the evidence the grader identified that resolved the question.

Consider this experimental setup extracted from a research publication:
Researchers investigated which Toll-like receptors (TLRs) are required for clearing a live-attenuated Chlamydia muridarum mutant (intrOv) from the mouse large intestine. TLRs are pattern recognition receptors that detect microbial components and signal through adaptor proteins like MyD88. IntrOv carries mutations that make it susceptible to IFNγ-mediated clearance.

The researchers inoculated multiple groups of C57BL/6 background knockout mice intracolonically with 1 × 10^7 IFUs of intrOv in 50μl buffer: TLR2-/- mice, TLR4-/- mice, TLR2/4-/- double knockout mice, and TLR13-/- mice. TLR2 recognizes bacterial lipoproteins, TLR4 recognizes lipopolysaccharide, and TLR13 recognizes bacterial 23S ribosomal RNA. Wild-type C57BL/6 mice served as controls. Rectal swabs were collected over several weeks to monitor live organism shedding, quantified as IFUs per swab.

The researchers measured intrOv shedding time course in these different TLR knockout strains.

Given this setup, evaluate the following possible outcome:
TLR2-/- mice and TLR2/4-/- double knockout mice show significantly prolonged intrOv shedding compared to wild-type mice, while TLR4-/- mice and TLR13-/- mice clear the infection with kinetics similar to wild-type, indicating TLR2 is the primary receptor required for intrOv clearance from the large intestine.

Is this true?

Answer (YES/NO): NO